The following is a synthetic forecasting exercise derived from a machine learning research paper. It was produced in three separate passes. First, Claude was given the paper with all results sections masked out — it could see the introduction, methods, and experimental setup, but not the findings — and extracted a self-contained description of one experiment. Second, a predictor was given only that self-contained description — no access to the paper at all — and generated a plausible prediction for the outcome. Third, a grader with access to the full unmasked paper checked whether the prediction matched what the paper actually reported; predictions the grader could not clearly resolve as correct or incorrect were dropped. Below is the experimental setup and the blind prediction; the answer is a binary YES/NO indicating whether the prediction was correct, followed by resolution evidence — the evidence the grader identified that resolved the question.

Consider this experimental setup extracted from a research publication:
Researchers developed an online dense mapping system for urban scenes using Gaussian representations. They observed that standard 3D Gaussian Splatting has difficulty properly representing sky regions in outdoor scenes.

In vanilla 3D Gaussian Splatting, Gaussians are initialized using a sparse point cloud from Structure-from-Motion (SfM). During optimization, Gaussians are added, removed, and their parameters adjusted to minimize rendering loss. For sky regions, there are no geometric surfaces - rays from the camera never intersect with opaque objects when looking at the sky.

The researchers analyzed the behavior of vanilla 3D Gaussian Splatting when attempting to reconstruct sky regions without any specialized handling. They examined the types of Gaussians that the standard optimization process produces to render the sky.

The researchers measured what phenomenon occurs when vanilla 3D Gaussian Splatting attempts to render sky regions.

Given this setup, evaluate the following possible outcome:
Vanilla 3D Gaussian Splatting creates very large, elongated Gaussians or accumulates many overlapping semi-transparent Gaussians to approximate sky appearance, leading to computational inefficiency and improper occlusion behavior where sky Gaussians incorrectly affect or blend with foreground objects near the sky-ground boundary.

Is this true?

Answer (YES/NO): NO